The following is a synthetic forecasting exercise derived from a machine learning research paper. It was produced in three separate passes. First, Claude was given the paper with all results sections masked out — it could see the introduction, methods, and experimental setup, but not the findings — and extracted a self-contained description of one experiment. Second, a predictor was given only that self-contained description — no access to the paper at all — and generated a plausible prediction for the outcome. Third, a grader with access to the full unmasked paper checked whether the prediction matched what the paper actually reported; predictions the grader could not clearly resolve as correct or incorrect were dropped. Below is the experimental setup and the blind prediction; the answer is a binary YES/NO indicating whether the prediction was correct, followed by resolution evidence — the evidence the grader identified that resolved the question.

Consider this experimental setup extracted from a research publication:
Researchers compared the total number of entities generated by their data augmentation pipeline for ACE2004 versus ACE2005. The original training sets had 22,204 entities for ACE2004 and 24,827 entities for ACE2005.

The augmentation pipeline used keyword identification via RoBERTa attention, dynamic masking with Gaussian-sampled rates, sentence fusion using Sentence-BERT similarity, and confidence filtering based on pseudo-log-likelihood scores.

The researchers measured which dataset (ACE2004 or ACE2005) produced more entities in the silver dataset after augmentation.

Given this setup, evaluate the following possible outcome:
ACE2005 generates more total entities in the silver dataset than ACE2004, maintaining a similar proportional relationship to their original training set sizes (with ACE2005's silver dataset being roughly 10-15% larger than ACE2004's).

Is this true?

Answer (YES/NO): NO